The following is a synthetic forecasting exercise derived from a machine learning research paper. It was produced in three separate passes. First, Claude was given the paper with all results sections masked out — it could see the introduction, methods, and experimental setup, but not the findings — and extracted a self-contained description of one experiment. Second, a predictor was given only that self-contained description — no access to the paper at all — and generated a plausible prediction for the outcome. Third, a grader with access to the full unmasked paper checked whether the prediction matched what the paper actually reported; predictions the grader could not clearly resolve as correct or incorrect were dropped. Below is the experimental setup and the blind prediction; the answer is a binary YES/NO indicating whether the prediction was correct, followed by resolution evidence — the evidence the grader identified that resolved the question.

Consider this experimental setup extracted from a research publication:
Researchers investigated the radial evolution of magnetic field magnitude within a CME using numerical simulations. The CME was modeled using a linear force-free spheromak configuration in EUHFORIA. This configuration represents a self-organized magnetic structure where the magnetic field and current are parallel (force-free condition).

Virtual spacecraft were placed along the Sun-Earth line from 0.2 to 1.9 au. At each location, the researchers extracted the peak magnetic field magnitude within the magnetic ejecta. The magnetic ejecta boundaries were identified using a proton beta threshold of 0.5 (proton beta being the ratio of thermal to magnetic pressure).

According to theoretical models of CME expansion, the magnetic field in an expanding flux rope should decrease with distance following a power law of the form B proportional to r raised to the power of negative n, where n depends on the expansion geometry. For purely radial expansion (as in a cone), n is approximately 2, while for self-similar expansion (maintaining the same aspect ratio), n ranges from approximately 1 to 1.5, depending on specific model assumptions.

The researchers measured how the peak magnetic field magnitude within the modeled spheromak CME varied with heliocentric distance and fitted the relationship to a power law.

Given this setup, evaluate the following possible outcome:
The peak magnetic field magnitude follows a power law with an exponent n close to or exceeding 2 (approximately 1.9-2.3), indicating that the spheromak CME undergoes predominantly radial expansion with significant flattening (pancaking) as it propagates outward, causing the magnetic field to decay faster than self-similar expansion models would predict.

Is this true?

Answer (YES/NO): NO